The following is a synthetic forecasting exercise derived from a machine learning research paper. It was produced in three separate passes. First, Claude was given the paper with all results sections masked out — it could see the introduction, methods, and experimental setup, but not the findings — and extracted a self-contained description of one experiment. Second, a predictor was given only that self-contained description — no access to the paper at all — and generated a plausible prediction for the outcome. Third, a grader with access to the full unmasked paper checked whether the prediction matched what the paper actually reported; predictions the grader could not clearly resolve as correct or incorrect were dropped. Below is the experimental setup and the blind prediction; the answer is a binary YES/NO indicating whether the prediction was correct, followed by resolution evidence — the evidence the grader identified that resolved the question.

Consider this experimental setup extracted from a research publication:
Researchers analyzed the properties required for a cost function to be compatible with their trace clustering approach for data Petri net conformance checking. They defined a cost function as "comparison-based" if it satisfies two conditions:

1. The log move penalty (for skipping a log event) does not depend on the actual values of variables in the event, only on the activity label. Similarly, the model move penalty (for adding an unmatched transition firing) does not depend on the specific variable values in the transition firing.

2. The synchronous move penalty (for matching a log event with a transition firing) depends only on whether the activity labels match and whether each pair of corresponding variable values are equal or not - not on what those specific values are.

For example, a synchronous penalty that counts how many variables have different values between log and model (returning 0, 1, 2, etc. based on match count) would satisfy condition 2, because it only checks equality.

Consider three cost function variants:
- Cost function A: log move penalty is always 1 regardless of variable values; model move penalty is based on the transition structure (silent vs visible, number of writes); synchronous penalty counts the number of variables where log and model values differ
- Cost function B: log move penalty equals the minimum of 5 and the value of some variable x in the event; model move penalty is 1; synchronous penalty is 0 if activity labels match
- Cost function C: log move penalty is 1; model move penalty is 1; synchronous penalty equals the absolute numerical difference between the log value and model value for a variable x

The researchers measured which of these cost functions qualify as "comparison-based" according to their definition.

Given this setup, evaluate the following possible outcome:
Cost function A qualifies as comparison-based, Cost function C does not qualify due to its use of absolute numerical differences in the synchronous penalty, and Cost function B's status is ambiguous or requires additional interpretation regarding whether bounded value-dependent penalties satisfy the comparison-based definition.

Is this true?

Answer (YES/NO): NO